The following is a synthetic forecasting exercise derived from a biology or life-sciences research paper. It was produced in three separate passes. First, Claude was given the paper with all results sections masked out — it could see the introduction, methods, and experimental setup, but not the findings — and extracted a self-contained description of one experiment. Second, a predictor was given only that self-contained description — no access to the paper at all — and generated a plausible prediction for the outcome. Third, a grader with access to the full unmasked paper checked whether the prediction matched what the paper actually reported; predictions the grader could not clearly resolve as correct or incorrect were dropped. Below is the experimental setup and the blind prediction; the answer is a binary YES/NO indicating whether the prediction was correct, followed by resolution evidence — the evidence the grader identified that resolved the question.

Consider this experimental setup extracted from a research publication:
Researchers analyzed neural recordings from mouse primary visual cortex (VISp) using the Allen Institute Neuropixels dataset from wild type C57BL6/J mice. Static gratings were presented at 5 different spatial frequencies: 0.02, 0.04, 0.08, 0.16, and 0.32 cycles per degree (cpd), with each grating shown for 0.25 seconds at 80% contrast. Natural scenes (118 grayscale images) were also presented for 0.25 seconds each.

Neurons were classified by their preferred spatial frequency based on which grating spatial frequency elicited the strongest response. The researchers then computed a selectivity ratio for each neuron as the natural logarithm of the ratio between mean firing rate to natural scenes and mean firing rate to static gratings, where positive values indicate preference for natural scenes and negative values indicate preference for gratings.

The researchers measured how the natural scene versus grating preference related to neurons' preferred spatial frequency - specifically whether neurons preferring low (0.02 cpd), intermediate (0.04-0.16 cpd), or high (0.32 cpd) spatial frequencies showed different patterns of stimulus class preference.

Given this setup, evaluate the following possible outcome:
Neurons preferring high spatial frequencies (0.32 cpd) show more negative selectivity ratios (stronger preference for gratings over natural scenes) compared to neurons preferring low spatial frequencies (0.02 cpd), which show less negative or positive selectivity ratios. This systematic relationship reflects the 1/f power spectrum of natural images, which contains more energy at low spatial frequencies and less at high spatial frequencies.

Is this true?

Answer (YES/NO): NO